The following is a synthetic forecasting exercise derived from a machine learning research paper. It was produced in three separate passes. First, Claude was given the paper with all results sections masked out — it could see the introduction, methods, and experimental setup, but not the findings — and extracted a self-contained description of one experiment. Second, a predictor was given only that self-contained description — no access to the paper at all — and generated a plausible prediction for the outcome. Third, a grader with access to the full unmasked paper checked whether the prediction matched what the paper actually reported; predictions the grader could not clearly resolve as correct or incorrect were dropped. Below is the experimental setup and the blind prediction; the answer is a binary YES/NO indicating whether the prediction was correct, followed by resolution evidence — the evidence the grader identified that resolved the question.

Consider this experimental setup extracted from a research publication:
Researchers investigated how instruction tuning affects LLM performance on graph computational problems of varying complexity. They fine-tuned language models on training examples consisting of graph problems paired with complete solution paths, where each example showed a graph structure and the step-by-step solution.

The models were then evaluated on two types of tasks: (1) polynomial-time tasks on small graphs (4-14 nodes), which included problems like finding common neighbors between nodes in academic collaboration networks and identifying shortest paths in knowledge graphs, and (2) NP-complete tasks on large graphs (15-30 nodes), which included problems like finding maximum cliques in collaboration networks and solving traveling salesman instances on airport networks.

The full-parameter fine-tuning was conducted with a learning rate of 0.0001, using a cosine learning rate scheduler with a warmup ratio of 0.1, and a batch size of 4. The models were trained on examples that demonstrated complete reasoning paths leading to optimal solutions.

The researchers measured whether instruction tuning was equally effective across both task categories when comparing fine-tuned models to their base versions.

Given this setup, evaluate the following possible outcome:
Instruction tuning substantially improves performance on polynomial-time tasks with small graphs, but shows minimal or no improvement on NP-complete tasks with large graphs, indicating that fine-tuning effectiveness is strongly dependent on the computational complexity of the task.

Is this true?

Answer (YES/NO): YES